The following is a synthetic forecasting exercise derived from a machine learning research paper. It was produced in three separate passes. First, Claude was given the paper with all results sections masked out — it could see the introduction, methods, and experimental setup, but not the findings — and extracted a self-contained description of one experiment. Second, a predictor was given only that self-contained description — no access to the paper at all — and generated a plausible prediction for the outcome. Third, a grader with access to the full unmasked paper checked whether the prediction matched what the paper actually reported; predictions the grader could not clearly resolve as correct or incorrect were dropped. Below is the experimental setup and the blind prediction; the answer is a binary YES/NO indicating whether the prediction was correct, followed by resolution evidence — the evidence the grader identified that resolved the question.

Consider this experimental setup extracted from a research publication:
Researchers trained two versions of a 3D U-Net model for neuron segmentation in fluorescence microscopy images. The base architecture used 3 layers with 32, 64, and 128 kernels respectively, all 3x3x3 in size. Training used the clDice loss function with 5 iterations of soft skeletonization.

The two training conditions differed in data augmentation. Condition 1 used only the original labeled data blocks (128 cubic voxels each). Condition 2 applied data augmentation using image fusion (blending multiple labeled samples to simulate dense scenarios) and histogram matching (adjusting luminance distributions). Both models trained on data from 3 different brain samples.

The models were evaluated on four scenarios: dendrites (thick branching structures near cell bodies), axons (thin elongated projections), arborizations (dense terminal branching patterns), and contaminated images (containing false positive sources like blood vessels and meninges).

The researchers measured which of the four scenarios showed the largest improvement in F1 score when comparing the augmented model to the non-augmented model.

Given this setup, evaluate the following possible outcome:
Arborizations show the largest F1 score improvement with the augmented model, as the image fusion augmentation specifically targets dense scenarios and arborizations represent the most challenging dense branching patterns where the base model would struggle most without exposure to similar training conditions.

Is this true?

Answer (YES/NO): NO